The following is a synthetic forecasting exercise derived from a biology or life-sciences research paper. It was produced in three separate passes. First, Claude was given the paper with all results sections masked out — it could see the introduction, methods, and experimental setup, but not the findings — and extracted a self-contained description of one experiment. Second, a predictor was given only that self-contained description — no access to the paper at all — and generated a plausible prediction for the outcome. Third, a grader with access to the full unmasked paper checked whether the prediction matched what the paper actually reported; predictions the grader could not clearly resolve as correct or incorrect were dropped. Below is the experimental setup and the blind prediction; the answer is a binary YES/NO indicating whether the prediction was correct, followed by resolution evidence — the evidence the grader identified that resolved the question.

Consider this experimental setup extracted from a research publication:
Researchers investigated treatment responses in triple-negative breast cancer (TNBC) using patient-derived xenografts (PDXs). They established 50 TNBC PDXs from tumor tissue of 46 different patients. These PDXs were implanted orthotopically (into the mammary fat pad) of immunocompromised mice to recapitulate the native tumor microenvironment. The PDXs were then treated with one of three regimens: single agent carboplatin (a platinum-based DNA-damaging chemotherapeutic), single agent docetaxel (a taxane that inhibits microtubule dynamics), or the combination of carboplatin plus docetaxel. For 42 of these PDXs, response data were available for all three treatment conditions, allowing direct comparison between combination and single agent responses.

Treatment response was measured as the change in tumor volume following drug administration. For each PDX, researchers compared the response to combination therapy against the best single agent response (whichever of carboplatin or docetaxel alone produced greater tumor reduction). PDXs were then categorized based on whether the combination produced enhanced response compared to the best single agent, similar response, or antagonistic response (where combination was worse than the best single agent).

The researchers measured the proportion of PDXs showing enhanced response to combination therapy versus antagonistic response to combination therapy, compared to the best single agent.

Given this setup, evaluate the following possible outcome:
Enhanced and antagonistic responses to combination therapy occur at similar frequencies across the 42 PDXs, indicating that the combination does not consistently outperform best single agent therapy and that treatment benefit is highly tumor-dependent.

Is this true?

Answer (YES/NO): YES